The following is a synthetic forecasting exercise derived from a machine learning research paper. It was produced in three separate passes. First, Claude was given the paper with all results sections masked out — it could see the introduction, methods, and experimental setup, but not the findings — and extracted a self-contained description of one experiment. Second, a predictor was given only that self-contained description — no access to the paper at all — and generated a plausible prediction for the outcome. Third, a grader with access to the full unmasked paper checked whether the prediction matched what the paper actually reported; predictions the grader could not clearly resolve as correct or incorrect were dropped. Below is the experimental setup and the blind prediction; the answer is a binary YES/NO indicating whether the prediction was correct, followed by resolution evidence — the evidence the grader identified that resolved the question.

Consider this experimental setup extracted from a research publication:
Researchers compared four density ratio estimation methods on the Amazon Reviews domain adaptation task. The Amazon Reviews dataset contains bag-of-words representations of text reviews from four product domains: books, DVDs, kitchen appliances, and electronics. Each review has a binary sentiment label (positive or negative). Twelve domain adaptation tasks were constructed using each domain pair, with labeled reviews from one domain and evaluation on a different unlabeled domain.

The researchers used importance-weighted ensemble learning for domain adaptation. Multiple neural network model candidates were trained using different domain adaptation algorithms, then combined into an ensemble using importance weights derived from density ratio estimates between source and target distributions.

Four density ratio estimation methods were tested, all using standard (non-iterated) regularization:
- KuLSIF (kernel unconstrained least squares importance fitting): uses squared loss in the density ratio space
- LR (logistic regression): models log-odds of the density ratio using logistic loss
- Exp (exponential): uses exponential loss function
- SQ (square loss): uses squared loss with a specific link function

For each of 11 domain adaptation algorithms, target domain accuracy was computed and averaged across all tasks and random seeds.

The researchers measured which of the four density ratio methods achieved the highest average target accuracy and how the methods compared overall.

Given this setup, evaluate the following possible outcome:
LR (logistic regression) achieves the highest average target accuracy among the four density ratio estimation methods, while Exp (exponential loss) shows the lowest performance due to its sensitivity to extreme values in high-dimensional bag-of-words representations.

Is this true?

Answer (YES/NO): NO